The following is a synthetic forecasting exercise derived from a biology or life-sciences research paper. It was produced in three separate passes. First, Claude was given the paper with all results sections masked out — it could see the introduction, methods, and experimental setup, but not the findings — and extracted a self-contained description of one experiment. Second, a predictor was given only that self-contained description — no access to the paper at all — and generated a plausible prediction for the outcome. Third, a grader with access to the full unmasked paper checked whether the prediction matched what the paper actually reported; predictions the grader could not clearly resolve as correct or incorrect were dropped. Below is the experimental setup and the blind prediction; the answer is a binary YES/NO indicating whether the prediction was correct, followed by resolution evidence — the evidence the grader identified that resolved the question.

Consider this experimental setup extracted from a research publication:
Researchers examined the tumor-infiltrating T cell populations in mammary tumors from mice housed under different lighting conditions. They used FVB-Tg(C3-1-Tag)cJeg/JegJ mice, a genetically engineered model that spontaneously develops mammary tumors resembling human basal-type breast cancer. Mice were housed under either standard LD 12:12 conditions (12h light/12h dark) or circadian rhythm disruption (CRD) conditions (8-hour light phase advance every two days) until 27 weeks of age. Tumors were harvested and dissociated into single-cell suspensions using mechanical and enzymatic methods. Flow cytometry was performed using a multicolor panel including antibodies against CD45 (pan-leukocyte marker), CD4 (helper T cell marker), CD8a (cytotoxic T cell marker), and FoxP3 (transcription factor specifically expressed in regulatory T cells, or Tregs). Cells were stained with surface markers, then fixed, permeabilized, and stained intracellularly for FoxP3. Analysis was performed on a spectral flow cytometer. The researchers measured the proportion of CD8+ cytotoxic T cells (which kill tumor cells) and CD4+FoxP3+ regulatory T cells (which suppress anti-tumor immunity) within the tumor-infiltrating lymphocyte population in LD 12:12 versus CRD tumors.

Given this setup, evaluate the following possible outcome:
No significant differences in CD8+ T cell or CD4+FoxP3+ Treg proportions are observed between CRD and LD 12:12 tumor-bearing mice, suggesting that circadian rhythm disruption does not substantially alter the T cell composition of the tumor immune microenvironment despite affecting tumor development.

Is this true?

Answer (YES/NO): NO